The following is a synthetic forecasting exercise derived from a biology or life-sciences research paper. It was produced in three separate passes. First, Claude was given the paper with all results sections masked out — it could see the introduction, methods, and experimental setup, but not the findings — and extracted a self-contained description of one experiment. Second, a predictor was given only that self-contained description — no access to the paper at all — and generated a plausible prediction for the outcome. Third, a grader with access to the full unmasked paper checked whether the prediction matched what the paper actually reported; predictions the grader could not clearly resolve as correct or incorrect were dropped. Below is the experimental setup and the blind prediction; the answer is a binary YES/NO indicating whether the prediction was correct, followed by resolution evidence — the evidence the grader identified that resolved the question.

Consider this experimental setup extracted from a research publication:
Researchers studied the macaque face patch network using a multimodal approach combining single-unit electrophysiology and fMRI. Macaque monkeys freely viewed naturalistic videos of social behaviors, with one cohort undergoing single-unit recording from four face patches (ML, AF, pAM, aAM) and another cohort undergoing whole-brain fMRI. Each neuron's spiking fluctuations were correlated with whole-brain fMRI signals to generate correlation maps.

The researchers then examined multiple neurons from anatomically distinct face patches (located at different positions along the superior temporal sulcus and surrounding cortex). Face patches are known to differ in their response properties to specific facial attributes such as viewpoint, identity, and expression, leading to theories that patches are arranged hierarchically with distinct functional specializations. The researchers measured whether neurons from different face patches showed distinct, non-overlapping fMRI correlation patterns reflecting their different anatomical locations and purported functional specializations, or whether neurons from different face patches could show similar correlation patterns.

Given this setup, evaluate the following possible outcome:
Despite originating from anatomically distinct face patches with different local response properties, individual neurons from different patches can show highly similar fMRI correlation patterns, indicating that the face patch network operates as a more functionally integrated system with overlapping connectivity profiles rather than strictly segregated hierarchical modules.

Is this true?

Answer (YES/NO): YES